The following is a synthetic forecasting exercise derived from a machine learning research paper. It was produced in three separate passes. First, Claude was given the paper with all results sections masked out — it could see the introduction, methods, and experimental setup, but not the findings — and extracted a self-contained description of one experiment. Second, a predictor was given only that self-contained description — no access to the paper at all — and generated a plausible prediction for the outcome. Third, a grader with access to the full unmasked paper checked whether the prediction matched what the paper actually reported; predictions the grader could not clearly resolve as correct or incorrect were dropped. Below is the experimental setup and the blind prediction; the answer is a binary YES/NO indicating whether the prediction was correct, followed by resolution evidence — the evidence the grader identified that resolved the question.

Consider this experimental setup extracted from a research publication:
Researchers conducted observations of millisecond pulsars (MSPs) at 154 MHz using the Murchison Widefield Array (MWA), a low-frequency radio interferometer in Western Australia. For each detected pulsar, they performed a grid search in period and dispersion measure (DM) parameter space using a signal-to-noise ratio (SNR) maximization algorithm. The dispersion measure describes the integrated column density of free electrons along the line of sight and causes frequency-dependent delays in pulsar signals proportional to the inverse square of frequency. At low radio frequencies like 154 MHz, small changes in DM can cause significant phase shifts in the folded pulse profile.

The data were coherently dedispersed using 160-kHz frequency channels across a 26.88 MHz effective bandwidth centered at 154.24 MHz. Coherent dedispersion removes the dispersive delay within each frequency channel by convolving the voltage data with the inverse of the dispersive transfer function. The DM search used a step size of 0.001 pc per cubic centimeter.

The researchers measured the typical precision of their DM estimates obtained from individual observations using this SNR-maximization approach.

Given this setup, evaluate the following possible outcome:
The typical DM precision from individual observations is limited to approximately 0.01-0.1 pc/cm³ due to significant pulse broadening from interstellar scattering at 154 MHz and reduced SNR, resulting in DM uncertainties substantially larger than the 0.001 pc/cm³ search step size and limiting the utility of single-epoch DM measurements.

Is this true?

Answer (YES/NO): NO